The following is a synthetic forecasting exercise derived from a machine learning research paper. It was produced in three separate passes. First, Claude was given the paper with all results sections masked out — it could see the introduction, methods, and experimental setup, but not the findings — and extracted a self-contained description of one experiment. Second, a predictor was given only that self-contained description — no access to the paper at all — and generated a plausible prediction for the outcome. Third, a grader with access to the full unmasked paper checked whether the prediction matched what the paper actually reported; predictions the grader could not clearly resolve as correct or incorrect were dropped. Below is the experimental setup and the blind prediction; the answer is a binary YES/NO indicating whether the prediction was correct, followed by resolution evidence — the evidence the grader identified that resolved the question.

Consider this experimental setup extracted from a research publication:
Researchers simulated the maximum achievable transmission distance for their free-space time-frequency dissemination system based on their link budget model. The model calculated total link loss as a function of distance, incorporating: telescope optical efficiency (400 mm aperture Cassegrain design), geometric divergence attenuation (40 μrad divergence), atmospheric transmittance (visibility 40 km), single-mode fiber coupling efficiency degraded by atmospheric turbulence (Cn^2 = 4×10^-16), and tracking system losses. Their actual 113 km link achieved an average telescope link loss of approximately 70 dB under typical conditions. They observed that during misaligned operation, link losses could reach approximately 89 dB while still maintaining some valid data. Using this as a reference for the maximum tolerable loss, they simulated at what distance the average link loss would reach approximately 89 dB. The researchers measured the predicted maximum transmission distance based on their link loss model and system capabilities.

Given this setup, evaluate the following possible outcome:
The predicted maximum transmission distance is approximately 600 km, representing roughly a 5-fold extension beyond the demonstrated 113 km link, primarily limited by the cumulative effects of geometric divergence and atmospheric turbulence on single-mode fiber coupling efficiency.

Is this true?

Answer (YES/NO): NO